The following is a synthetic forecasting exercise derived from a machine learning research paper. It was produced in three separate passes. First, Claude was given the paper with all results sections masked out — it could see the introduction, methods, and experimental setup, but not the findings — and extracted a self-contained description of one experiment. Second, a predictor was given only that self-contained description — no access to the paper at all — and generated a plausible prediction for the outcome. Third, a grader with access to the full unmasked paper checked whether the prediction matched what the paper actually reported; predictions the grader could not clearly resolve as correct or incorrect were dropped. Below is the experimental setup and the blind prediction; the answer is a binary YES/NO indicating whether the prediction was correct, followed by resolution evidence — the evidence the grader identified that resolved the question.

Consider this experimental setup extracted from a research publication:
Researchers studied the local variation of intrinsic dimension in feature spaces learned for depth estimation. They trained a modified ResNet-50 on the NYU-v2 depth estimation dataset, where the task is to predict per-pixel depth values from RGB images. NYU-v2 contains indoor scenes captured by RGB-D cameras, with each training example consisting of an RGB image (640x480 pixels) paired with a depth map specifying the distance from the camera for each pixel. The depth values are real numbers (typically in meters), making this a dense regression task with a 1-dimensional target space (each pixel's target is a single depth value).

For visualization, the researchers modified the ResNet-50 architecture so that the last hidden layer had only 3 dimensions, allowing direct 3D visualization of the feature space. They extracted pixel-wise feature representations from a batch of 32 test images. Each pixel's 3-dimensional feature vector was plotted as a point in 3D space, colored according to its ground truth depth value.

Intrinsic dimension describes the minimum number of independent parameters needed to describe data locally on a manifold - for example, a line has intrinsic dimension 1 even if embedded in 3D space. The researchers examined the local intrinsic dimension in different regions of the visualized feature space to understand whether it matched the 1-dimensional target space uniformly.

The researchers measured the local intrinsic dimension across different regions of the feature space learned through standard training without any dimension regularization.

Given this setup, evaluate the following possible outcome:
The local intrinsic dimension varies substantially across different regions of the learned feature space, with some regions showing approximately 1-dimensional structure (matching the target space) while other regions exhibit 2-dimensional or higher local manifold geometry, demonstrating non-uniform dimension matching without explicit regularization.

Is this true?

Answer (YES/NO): YES